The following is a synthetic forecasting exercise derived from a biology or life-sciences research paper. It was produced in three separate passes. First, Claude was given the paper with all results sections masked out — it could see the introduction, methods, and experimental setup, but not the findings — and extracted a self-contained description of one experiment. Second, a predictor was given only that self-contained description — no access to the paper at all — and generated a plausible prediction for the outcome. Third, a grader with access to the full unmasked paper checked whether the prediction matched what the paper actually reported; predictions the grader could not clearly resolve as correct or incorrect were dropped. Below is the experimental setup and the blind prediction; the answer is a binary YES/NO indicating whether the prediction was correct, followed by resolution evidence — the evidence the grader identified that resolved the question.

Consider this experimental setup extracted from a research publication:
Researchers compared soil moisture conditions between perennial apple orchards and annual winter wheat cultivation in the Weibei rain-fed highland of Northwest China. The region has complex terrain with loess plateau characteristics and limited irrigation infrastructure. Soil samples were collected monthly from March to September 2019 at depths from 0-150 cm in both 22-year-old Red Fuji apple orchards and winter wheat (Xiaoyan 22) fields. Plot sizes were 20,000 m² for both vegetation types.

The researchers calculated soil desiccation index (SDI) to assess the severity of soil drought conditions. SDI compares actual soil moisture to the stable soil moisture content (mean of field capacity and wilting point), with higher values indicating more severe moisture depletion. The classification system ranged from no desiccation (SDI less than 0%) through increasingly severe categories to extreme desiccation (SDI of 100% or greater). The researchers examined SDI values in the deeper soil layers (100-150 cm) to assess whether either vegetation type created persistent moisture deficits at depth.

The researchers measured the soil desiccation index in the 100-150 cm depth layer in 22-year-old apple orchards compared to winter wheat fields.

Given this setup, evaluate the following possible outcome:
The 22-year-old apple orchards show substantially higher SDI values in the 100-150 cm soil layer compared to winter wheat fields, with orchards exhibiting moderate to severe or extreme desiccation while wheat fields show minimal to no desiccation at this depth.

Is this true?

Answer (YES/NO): NO